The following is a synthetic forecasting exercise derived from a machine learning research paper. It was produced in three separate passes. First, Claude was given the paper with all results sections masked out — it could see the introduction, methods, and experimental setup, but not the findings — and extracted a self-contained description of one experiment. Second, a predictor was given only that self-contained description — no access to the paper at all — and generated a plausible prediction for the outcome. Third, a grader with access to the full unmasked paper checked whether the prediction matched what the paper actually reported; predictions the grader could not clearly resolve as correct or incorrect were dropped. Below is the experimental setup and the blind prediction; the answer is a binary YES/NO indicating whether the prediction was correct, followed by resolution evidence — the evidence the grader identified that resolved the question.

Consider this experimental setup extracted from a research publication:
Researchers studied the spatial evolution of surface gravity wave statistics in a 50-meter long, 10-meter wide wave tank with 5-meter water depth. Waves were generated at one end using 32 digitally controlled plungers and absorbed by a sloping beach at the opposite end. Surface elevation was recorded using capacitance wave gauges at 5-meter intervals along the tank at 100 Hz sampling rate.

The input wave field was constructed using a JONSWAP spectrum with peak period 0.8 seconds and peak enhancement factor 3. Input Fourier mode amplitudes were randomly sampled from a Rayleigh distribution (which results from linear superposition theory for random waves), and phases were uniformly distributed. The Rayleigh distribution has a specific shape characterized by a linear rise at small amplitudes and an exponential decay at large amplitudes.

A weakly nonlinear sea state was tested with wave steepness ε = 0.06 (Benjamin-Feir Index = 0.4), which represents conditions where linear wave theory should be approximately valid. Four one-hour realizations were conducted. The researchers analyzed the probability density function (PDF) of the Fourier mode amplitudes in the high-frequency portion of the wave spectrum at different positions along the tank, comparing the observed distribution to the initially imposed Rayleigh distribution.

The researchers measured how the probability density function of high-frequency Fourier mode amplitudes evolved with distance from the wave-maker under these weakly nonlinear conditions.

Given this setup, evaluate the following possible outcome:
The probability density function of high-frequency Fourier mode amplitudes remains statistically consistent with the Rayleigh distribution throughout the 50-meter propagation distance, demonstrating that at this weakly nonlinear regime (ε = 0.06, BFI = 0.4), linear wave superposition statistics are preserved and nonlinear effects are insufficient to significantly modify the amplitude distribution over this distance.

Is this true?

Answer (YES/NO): NO